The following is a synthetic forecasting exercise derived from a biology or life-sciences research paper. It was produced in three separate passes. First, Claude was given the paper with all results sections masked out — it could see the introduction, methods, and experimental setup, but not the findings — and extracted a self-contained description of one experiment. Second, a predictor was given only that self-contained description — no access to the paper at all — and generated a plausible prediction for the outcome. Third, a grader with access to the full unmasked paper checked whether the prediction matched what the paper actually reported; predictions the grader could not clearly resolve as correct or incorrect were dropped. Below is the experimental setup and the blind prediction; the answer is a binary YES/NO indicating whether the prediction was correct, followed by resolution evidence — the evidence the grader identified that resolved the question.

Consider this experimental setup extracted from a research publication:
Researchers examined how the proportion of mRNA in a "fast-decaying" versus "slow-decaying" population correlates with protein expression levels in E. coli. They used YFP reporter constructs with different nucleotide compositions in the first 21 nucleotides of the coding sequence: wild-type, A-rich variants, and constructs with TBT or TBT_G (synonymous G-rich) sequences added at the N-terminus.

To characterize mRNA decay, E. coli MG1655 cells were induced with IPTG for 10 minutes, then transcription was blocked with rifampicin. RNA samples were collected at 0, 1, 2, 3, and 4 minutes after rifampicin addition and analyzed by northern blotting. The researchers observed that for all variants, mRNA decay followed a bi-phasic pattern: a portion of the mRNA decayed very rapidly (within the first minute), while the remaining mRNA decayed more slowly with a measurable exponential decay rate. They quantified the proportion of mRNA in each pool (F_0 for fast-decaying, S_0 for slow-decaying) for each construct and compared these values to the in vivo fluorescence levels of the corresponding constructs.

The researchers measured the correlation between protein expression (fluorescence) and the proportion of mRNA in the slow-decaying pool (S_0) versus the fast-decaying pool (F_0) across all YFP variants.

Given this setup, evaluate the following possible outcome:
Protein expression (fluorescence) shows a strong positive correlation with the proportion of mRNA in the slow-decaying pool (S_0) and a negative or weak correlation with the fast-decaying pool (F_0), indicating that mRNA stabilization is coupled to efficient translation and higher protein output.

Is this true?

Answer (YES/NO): YES